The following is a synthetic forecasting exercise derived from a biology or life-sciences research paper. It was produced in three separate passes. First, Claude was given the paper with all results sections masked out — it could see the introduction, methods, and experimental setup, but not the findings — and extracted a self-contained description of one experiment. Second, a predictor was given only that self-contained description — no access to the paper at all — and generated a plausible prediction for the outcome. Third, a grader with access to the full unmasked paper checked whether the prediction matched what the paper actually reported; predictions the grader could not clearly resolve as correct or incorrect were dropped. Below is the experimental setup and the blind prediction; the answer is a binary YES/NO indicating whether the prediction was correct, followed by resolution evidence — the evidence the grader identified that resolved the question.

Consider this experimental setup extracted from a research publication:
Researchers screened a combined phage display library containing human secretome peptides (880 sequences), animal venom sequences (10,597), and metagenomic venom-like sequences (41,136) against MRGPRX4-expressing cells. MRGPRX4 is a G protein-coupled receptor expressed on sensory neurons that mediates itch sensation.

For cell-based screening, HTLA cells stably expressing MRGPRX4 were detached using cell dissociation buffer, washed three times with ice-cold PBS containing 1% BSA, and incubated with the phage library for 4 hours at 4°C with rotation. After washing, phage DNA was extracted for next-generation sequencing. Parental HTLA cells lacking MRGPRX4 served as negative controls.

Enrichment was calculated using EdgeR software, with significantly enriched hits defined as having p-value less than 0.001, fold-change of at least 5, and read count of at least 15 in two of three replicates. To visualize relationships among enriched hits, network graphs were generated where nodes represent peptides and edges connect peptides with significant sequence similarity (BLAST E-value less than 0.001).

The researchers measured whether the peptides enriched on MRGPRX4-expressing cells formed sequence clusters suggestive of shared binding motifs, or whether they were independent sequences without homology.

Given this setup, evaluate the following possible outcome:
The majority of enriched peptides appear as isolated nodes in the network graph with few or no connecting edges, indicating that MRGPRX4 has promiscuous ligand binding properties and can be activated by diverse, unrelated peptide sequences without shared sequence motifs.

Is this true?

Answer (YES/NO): NO